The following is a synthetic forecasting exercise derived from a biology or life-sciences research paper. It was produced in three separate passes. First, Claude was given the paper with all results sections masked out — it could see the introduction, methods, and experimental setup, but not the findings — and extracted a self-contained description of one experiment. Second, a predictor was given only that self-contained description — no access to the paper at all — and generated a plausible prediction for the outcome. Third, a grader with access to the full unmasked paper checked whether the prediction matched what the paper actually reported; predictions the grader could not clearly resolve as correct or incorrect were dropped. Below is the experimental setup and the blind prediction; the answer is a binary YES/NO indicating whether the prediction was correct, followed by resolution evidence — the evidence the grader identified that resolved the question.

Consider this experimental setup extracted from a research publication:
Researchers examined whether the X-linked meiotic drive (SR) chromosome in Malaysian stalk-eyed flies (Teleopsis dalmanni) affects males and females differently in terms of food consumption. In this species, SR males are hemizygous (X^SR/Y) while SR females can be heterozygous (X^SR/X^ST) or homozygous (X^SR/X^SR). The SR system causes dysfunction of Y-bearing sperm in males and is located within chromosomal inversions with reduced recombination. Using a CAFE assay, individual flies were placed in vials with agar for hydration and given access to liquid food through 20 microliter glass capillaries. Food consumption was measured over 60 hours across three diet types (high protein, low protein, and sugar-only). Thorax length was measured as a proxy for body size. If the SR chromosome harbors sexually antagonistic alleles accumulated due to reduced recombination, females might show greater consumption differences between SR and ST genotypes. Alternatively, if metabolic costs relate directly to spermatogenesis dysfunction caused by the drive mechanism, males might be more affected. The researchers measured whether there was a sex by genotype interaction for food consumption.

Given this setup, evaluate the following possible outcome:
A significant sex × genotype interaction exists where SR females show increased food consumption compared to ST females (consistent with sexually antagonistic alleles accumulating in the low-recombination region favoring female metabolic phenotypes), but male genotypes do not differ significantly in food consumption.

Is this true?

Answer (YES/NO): NO